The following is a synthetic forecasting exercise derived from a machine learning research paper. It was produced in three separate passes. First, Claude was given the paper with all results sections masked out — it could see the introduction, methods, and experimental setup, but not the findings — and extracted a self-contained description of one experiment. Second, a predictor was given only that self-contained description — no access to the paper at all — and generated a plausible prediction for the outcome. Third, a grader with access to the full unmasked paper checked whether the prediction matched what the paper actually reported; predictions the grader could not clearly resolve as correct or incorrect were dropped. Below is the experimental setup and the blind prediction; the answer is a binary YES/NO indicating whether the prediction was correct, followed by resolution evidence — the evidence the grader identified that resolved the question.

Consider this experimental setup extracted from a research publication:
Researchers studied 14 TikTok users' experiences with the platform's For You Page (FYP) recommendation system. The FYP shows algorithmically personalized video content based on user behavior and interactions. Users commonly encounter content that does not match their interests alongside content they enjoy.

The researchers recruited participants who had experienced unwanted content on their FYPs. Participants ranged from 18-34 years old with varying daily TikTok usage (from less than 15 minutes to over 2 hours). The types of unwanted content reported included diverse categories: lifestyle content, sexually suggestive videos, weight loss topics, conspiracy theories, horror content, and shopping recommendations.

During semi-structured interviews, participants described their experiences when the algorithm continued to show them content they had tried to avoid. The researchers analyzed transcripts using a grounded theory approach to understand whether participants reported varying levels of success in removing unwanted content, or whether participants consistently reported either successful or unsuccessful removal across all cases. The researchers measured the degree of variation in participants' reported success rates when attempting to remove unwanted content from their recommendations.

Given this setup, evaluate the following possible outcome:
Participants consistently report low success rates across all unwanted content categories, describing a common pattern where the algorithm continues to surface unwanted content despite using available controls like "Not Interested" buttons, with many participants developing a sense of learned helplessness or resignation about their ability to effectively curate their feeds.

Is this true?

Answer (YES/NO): NO